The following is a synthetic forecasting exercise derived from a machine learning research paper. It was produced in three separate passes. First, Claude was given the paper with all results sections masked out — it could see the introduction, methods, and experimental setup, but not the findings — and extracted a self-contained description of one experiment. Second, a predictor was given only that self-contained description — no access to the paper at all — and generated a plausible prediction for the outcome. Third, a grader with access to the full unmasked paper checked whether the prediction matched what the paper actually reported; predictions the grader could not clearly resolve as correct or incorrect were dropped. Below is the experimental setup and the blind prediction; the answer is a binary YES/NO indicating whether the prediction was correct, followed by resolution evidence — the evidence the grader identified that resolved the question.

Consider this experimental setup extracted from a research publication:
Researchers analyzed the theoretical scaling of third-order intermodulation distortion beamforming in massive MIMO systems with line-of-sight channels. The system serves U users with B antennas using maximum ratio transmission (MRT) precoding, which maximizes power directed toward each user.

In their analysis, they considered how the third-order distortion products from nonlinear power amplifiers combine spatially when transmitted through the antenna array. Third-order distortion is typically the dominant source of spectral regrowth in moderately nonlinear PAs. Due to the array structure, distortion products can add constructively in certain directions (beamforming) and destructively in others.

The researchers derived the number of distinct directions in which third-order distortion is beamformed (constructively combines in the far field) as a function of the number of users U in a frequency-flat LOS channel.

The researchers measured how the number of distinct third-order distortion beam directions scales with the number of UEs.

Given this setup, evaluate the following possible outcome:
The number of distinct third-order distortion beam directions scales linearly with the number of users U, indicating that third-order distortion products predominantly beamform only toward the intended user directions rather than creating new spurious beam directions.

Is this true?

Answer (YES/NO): NO